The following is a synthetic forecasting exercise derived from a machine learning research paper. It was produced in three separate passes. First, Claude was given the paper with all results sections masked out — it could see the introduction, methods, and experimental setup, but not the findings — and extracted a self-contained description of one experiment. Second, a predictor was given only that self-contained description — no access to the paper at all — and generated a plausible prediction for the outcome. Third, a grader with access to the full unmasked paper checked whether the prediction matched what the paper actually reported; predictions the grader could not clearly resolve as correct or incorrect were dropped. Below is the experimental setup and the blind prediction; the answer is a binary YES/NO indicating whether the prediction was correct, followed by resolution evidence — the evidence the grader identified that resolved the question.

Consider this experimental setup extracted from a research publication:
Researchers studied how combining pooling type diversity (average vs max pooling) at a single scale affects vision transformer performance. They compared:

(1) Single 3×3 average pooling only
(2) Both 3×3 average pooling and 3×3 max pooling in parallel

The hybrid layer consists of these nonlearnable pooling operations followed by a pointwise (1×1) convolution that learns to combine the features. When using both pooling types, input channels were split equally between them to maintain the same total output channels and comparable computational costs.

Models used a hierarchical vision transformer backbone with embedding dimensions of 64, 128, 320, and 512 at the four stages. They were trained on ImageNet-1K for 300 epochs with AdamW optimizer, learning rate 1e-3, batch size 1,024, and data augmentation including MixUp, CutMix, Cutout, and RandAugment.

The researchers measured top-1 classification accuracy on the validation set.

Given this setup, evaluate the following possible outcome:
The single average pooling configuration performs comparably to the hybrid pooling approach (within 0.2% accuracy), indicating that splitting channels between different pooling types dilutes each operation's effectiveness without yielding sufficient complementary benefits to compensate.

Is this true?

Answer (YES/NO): NO